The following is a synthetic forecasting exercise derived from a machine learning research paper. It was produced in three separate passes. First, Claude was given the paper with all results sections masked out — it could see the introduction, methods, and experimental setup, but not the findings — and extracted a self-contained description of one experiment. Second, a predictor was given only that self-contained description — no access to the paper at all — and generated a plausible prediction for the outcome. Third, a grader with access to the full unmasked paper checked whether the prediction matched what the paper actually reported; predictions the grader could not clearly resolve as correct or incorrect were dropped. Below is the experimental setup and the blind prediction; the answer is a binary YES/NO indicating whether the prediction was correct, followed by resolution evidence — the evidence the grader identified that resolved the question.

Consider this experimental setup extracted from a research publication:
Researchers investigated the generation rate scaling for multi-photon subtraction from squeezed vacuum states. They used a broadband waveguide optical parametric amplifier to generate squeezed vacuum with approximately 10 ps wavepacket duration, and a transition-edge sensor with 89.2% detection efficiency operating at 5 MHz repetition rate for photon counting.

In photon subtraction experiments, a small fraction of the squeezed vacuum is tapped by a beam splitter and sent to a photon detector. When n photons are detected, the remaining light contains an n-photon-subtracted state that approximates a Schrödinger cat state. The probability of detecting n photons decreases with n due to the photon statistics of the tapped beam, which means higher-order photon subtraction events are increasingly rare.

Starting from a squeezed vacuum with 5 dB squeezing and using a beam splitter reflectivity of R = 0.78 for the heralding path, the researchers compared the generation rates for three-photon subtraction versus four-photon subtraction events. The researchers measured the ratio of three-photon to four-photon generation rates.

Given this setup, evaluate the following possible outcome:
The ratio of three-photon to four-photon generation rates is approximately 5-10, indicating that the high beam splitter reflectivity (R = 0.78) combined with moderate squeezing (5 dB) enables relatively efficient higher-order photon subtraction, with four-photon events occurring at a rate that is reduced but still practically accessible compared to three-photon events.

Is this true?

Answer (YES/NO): NO